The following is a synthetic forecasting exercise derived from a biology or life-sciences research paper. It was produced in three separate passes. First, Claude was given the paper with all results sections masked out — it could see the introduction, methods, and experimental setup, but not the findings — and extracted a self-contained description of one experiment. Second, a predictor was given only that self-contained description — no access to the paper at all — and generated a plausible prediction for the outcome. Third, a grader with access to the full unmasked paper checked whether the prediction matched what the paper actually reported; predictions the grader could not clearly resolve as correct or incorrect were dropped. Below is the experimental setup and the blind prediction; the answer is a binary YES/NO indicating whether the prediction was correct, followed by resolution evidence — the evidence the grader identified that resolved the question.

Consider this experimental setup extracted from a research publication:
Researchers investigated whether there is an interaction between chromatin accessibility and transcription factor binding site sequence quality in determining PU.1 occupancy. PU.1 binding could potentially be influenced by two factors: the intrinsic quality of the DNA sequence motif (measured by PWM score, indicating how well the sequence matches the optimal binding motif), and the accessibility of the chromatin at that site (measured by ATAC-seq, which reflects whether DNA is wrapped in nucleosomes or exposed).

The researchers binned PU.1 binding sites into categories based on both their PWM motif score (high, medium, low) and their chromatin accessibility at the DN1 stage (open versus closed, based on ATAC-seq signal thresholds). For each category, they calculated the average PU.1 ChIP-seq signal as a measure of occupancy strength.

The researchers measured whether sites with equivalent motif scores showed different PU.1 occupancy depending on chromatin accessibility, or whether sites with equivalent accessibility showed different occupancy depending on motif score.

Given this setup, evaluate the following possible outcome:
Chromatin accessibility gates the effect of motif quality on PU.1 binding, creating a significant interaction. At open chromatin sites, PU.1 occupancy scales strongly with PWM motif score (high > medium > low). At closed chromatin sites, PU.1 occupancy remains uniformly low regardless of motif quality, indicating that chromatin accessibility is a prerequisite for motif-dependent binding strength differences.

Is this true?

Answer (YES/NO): NO